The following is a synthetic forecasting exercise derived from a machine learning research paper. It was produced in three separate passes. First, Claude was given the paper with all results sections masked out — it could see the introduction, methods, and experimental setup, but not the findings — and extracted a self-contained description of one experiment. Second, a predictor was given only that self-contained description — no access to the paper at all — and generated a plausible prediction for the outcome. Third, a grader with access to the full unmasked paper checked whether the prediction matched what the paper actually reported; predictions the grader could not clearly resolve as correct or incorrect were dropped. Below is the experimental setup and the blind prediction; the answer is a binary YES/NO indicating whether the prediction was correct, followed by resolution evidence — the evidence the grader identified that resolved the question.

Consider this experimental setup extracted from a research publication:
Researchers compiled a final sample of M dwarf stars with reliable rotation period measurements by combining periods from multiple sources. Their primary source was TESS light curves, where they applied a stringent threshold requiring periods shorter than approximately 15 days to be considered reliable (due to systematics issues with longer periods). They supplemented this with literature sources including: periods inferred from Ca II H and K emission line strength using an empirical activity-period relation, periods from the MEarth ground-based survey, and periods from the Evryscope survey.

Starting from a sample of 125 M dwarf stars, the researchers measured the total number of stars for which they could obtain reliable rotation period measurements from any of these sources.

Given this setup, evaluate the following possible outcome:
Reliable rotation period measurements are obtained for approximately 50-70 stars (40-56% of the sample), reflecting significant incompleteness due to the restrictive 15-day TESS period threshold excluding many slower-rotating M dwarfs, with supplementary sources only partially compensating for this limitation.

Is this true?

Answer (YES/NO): NO